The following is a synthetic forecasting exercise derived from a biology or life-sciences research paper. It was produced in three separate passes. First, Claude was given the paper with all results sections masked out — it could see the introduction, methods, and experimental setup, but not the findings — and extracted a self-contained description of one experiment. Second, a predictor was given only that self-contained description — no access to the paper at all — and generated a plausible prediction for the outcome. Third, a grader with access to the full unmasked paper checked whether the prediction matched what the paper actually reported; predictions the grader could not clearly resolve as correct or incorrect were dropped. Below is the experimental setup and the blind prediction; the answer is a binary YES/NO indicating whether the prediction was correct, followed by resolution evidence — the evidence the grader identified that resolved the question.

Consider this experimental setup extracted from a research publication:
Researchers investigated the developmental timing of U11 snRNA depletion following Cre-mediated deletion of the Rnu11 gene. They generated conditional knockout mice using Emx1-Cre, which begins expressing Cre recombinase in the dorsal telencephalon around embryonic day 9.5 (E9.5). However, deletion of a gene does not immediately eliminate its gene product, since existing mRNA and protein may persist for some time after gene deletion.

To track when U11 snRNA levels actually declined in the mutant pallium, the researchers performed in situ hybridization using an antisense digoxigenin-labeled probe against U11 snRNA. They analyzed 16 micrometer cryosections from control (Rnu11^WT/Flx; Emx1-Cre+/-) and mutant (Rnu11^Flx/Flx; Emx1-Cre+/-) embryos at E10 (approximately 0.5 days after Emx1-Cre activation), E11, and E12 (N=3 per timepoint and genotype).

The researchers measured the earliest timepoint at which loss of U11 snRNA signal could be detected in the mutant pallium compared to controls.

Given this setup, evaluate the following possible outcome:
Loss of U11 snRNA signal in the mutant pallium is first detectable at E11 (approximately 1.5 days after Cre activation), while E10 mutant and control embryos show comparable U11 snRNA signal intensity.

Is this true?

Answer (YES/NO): NO